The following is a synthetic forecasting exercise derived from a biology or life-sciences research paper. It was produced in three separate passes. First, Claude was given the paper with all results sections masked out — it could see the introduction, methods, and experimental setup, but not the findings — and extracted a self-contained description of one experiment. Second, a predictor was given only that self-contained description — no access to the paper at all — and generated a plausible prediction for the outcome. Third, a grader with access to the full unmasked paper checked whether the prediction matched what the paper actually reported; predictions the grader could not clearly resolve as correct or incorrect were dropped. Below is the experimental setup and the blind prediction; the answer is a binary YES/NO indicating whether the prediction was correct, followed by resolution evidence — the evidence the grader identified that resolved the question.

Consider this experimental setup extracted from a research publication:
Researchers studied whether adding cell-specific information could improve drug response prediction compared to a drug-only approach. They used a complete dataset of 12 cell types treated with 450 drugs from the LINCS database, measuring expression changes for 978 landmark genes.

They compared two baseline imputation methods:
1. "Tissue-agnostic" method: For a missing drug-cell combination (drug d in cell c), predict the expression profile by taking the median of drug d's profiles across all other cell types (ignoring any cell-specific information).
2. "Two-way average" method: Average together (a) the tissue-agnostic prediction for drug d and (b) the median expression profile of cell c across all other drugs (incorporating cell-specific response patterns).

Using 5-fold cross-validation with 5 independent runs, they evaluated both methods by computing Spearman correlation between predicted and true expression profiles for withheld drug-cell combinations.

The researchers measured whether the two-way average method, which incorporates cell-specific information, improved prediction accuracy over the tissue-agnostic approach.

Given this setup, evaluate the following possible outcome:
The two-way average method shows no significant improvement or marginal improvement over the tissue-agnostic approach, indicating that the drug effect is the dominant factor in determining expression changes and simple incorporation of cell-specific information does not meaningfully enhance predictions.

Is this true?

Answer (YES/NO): NO